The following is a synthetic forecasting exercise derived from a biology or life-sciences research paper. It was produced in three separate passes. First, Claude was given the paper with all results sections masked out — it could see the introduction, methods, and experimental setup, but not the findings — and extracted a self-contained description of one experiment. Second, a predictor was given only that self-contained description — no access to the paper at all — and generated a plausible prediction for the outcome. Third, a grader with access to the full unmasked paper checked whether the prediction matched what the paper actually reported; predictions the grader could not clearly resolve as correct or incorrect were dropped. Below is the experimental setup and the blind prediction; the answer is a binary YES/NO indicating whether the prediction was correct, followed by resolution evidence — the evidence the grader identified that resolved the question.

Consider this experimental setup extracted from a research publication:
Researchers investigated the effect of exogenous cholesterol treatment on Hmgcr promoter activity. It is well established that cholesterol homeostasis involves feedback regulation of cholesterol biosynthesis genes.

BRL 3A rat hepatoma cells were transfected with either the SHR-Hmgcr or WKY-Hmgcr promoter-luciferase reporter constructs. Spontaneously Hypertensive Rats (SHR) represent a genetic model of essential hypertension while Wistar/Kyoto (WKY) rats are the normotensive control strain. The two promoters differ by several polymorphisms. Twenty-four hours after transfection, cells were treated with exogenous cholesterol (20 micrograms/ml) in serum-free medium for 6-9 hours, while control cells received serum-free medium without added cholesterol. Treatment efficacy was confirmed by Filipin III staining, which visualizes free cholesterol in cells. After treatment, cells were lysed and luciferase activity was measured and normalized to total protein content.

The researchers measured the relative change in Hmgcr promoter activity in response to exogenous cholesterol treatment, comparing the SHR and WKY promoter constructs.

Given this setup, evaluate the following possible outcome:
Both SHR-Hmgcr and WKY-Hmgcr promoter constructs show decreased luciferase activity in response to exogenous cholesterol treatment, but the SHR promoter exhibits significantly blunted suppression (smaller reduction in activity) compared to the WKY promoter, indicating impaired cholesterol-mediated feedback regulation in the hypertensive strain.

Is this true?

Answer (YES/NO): YES